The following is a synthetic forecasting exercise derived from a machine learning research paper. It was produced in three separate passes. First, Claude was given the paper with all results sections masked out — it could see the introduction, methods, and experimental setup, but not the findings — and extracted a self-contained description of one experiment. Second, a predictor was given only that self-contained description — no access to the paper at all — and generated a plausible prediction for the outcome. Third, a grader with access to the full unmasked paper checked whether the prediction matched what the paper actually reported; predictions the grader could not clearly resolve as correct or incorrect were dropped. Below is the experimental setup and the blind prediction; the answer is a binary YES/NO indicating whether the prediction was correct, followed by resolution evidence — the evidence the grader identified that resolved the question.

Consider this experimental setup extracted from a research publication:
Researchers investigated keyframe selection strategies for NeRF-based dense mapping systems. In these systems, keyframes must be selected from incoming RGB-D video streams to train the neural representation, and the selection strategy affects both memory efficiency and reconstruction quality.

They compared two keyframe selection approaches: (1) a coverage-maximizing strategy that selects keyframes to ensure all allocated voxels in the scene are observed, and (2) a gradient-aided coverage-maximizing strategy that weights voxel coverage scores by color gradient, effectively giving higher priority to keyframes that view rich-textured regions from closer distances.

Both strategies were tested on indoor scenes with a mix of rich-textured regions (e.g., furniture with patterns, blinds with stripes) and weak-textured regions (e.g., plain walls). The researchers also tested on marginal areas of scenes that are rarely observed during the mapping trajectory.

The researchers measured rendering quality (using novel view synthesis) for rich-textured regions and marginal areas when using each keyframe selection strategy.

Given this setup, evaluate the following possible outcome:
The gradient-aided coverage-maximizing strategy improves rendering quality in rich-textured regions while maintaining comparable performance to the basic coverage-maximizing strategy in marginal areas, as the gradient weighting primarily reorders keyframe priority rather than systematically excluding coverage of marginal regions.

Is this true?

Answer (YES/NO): NO